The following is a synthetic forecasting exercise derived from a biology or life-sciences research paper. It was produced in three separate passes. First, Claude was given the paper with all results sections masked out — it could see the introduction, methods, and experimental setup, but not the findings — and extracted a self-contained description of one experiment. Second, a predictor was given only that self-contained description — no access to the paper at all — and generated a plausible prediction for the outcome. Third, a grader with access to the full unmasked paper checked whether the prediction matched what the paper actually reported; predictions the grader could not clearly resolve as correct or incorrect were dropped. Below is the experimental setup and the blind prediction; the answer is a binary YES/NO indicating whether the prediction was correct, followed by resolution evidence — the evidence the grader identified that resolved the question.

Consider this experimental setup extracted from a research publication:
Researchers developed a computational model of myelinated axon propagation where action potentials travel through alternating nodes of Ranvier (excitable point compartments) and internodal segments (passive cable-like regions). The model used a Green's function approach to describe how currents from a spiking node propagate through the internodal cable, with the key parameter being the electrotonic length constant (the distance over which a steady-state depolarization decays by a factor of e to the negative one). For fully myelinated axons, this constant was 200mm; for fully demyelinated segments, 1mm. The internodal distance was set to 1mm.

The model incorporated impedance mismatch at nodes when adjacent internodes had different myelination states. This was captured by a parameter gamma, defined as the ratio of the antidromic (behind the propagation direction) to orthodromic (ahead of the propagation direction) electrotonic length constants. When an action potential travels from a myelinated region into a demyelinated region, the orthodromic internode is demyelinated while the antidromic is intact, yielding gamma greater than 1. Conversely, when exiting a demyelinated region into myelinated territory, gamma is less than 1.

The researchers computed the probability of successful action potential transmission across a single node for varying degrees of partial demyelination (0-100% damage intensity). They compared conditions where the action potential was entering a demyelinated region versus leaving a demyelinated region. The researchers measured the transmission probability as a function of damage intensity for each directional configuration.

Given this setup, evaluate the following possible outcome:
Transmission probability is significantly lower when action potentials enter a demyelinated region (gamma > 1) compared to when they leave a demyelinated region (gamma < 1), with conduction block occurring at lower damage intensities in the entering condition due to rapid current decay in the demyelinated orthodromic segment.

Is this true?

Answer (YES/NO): NO